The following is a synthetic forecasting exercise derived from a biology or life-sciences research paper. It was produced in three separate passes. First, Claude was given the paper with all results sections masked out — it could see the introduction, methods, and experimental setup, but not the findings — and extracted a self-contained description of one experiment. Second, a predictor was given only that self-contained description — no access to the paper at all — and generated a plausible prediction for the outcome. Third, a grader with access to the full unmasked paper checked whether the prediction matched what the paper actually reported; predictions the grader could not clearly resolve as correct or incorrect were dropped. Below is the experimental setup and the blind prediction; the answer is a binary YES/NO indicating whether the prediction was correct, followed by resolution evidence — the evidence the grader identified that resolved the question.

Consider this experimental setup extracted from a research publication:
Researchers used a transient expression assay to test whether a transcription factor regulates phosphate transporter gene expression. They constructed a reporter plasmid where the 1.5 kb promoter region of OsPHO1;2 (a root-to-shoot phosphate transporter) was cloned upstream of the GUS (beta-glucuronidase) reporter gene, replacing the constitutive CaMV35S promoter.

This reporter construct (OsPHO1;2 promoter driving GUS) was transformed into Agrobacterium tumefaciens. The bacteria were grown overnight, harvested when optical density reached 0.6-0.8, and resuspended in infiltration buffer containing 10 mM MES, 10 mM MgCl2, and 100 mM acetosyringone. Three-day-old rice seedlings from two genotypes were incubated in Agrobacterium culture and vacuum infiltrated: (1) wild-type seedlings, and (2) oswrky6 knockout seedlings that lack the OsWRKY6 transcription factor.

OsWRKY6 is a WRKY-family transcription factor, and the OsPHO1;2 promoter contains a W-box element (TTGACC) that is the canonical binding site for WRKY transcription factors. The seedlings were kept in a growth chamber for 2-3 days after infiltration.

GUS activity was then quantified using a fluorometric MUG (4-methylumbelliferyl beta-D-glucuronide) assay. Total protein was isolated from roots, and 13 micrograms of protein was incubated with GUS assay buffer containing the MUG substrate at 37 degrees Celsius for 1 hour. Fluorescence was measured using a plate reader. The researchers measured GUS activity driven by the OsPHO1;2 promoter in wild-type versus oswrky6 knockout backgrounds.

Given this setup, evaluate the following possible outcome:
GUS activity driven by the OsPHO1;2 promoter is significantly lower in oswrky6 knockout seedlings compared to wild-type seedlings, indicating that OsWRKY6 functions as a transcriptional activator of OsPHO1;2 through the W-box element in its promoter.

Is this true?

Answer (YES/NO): NO